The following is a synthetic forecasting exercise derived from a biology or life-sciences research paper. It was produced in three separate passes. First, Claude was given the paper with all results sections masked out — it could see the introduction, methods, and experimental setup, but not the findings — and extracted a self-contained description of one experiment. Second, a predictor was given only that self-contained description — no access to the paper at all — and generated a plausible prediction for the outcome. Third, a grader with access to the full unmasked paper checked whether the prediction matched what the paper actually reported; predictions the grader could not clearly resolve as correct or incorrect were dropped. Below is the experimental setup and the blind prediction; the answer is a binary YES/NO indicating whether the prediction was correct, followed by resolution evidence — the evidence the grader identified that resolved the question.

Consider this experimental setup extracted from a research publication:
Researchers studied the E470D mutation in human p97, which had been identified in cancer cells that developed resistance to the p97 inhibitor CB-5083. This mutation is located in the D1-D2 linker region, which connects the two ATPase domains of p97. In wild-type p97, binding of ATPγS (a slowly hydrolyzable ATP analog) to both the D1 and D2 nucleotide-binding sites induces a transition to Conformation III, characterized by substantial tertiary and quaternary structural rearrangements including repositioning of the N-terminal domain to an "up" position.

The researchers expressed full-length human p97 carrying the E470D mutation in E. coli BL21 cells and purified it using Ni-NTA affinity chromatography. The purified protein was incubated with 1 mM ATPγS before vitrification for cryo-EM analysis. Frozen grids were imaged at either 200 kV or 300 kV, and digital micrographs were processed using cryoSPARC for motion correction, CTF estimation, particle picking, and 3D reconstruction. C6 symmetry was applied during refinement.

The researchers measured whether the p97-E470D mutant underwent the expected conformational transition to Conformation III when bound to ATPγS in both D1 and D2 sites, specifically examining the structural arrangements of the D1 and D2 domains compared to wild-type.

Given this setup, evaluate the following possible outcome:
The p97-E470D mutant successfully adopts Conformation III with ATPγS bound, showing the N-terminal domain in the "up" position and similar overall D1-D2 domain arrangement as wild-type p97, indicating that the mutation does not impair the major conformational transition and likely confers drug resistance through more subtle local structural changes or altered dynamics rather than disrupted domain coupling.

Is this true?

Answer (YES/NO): NO